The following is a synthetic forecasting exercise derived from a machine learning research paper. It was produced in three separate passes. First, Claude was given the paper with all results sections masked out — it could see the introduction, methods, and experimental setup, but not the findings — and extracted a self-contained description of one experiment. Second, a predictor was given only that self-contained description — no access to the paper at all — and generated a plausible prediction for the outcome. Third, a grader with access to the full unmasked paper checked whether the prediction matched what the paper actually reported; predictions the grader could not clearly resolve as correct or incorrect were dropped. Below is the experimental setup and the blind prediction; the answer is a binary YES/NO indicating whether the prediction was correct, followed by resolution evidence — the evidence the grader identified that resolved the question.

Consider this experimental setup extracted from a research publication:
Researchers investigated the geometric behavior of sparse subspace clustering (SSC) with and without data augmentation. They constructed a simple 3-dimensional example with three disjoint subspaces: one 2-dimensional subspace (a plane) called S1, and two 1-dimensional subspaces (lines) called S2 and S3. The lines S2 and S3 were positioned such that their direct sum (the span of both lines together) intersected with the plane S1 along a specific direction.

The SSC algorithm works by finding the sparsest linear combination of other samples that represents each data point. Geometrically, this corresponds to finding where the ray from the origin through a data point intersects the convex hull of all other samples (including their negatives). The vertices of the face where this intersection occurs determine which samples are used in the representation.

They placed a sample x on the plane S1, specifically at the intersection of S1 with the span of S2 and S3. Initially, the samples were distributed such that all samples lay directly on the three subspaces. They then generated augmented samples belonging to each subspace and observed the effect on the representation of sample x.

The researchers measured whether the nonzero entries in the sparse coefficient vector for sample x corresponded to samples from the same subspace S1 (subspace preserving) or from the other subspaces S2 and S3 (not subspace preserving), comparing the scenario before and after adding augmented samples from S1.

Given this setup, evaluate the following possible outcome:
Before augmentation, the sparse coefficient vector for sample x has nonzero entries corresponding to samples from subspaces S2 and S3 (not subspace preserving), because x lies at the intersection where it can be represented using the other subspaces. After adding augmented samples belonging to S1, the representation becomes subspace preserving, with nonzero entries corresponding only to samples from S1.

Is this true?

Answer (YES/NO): YES